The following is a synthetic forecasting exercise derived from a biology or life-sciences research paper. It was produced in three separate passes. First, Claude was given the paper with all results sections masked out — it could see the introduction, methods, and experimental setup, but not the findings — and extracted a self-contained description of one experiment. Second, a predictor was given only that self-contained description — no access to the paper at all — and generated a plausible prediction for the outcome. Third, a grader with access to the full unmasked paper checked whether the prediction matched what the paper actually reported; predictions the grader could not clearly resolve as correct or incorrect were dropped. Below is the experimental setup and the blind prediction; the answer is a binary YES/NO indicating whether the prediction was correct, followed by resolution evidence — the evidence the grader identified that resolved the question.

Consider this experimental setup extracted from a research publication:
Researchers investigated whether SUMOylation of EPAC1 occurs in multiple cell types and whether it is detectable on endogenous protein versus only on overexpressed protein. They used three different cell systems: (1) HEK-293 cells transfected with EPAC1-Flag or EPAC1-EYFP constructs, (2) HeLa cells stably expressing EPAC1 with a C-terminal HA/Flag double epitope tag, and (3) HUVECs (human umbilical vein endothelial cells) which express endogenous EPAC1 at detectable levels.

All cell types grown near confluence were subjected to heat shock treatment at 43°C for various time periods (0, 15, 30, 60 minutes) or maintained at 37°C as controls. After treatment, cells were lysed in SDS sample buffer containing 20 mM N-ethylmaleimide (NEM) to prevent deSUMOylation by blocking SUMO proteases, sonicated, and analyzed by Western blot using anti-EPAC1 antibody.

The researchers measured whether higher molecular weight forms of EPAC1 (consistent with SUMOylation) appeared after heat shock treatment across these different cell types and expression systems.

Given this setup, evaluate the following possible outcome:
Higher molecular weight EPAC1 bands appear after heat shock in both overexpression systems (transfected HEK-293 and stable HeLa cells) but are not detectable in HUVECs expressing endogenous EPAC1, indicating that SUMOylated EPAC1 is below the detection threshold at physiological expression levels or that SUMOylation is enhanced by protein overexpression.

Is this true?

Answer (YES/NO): NO